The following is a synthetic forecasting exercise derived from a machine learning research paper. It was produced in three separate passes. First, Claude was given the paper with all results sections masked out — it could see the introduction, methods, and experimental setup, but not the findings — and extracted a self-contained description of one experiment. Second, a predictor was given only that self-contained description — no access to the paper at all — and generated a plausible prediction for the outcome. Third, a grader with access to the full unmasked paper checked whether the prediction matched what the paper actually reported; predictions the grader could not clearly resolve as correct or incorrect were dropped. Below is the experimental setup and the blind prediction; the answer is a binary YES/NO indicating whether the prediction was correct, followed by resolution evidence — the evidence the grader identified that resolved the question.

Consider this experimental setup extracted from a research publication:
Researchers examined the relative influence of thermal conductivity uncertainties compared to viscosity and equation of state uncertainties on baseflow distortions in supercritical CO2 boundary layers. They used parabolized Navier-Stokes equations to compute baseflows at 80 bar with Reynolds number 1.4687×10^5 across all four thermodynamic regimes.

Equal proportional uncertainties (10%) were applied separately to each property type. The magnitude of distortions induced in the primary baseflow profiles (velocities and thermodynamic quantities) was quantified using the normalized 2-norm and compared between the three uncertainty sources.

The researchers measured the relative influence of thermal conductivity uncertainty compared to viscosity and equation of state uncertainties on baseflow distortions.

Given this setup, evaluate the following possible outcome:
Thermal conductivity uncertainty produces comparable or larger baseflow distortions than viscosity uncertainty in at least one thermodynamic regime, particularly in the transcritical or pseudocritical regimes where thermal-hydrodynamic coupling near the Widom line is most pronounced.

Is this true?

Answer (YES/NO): NO